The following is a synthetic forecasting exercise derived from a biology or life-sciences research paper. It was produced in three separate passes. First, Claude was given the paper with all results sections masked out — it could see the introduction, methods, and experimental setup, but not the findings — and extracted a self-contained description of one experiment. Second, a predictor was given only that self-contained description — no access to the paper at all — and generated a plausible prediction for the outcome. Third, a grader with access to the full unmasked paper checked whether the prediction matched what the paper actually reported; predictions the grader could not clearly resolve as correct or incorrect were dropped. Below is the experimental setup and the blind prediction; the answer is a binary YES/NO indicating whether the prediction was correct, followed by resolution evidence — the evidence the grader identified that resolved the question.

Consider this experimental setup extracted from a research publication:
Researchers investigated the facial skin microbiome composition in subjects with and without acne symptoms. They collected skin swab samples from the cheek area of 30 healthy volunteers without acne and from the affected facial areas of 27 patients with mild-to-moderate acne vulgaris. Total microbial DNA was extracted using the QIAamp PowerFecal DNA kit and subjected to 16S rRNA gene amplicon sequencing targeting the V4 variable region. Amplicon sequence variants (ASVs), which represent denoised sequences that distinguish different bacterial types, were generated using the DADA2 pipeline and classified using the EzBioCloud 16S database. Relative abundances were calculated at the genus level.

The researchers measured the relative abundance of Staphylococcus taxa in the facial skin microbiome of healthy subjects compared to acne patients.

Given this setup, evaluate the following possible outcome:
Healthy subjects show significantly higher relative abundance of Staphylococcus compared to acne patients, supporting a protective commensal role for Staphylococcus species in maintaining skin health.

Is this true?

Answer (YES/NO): NO